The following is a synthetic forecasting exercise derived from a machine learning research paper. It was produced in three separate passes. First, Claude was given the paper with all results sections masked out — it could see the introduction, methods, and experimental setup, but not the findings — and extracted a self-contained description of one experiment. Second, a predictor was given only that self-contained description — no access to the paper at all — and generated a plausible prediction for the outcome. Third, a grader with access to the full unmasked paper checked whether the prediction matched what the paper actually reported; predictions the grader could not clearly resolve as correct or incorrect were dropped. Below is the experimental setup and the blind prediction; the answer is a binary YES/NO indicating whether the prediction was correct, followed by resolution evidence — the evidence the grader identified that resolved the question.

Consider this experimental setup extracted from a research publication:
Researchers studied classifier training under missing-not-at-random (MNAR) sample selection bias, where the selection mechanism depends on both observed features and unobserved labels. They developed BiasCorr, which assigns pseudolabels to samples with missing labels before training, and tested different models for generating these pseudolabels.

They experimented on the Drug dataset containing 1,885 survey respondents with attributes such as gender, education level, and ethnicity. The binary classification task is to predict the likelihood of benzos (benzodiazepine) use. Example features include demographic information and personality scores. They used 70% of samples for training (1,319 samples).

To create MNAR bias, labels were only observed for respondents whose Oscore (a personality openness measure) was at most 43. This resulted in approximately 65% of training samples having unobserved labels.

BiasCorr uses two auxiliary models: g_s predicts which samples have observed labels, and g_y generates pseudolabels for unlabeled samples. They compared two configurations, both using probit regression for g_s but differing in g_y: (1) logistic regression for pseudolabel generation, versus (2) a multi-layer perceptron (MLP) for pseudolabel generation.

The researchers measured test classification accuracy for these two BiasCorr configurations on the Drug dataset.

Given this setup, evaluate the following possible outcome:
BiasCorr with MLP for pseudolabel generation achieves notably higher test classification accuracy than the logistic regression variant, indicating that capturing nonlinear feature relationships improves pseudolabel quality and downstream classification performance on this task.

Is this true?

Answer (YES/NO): NO